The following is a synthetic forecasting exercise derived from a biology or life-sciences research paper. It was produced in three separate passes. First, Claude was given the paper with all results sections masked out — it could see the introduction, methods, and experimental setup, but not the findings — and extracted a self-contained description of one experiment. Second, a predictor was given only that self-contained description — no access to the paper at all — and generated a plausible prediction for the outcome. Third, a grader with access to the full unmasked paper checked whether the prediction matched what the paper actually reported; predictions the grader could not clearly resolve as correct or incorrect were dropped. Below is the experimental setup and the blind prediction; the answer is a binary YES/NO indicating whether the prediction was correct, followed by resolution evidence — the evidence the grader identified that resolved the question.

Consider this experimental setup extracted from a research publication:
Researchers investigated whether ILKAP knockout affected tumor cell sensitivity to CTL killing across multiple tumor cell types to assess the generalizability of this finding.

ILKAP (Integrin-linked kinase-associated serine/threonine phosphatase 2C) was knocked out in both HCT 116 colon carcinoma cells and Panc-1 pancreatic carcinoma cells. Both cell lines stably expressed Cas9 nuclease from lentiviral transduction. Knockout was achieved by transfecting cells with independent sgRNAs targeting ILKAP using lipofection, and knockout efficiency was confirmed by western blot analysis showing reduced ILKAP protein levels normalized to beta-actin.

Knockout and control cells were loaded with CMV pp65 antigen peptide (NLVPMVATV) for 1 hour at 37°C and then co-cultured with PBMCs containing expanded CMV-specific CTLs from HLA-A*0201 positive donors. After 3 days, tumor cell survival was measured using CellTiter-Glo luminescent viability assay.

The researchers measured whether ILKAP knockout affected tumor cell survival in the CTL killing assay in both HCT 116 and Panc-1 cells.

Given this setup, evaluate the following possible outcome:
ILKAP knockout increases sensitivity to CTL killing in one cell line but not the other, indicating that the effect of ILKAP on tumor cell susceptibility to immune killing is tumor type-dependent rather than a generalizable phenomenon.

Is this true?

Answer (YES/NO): NO